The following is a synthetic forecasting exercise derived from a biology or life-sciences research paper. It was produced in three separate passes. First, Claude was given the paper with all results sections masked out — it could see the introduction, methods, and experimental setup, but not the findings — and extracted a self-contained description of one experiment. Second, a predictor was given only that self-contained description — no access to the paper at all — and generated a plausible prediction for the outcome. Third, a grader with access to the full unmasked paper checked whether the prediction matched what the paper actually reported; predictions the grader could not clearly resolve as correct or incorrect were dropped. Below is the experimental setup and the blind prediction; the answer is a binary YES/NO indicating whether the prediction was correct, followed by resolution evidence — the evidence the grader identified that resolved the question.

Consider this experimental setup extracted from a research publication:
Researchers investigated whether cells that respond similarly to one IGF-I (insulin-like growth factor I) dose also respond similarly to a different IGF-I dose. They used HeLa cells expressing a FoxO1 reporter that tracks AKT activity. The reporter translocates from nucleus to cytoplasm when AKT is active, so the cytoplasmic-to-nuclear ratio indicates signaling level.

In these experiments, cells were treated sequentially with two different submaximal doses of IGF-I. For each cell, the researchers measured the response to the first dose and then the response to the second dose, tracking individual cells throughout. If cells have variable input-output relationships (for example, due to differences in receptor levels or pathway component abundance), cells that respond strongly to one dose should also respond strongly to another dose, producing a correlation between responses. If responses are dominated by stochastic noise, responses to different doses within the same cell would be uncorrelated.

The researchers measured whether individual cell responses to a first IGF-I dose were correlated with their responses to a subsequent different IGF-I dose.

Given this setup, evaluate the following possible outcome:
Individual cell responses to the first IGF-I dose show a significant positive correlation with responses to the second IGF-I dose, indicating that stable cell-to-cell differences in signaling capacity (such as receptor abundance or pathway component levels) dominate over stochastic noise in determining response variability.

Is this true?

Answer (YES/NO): YES